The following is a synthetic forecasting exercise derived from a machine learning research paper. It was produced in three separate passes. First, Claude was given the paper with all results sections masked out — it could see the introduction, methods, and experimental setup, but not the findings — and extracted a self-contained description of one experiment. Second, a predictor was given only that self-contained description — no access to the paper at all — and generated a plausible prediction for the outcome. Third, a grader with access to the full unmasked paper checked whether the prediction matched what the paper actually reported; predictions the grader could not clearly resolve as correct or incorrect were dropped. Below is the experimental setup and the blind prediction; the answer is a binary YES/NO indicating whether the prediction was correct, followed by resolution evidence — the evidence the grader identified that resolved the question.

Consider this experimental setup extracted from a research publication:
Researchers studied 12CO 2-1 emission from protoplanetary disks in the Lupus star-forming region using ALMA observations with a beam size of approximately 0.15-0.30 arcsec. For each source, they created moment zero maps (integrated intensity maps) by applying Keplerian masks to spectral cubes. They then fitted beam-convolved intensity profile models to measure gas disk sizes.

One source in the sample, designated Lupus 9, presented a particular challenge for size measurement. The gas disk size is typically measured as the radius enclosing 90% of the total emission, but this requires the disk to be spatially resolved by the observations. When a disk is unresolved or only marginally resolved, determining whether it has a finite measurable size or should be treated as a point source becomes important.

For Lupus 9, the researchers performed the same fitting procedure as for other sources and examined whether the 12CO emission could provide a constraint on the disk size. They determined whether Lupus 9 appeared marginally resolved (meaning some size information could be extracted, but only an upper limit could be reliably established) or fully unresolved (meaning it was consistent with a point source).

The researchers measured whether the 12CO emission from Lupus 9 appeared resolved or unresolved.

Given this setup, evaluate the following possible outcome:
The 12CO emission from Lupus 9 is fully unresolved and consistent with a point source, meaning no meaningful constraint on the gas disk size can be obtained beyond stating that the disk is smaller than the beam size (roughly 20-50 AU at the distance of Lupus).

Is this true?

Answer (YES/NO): NO